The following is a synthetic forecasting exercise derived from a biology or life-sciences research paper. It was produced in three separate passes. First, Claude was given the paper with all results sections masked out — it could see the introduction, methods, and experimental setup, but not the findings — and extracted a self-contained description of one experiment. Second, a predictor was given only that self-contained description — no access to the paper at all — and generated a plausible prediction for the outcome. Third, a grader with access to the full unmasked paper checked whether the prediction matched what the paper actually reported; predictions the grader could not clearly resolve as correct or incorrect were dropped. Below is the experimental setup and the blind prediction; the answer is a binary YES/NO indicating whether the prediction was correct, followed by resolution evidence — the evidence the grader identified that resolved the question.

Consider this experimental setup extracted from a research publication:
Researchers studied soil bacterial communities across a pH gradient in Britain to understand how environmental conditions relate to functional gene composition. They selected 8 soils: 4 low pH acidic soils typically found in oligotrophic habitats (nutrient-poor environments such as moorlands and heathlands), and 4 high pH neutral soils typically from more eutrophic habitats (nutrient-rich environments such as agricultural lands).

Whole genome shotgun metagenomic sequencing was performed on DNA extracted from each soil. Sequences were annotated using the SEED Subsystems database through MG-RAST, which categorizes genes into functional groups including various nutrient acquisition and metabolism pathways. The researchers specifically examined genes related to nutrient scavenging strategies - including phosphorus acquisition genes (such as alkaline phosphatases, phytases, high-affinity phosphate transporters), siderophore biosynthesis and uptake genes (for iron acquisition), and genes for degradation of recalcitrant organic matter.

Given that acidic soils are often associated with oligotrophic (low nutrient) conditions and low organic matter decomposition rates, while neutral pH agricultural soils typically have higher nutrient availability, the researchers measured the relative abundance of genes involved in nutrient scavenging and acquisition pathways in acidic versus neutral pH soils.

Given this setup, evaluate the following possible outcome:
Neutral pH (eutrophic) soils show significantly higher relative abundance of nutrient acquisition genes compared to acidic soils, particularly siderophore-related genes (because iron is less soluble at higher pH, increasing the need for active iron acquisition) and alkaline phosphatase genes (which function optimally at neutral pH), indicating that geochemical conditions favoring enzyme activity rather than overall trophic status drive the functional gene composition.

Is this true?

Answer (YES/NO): NO